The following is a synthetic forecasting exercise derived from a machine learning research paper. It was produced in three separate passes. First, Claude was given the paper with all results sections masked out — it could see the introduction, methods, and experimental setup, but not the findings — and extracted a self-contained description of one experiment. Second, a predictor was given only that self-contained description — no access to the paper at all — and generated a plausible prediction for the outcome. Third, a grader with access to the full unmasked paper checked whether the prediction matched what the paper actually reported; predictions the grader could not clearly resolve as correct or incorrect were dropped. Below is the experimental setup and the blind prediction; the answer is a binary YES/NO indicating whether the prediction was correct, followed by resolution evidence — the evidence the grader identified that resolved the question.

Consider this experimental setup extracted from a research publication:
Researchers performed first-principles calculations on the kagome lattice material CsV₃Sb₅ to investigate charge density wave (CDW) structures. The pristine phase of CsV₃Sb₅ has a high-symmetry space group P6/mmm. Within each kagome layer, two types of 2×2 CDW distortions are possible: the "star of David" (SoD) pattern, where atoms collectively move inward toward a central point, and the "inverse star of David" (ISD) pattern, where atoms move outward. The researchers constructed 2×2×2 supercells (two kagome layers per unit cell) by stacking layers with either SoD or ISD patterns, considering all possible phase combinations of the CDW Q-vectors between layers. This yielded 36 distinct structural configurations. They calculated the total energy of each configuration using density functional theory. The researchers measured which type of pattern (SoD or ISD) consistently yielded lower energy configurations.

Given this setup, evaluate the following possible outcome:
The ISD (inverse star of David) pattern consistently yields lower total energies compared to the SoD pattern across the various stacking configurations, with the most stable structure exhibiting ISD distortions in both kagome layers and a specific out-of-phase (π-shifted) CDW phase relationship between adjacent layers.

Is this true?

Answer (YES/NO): YES